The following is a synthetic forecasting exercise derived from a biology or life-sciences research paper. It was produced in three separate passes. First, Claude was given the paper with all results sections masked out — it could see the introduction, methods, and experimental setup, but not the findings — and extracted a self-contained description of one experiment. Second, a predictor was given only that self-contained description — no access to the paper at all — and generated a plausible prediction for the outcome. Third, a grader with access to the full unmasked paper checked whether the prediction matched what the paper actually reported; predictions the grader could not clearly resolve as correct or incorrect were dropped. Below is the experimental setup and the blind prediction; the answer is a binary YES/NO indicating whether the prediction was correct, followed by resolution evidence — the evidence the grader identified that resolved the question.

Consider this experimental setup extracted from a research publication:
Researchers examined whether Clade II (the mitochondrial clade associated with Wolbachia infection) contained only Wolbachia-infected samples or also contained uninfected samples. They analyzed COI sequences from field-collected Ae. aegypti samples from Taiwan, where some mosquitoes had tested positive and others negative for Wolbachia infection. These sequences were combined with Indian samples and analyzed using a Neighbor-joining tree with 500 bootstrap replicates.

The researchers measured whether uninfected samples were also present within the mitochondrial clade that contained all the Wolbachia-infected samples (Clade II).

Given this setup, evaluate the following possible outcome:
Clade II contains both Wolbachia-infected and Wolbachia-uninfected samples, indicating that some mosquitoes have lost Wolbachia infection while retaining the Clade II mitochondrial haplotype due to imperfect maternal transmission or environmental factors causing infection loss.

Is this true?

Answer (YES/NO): YES